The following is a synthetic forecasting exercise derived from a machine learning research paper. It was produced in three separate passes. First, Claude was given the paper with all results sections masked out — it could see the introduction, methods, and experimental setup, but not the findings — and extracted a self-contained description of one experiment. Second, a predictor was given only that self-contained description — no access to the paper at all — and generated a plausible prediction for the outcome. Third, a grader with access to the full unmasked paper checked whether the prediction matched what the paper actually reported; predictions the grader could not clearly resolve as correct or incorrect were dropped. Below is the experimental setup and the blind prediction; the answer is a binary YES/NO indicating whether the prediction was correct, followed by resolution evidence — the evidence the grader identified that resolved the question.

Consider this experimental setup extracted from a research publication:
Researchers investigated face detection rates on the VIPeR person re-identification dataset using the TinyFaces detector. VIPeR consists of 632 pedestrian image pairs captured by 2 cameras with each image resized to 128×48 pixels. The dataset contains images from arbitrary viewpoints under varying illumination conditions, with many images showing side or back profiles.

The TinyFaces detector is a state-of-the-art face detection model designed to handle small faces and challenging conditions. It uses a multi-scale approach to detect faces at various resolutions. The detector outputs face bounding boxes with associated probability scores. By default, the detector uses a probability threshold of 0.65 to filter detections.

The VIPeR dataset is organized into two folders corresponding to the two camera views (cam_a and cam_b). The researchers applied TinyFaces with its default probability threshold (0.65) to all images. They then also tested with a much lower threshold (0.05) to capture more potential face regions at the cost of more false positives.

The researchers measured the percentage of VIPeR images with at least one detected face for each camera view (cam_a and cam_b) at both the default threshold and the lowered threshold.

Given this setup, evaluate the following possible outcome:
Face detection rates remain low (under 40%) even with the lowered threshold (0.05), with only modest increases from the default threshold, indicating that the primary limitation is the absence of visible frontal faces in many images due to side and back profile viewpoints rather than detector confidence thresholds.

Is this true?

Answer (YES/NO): NO